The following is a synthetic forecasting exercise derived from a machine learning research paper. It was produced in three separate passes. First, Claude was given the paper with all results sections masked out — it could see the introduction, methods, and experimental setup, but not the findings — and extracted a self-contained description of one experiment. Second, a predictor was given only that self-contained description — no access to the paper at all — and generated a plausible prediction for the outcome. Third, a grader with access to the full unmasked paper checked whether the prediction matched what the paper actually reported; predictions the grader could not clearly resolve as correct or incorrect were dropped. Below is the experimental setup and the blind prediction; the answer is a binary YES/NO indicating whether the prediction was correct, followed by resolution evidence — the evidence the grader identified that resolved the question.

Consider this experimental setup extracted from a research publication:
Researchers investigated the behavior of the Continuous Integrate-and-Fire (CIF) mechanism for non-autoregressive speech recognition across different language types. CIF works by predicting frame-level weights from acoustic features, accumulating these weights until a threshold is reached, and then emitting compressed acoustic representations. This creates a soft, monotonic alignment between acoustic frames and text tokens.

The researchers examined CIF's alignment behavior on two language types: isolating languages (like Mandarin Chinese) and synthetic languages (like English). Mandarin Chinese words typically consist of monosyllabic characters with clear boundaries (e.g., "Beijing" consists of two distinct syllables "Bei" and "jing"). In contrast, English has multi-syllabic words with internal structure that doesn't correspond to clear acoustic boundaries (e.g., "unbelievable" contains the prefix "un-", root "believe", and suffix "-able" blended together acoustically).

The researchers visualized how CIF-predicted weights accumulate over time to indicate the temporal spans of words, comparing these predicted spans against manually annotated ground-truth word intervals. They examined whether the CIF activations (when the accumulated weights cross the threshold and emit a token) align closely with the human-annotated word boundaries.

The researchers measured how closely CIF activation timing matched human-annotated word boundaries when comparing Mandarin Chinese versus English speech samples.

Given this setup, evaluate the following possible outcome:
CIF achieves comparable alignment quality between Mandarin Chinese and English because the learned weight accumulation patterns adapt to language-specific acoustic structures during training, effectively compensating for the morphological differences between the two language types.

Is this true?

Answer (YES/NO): NO